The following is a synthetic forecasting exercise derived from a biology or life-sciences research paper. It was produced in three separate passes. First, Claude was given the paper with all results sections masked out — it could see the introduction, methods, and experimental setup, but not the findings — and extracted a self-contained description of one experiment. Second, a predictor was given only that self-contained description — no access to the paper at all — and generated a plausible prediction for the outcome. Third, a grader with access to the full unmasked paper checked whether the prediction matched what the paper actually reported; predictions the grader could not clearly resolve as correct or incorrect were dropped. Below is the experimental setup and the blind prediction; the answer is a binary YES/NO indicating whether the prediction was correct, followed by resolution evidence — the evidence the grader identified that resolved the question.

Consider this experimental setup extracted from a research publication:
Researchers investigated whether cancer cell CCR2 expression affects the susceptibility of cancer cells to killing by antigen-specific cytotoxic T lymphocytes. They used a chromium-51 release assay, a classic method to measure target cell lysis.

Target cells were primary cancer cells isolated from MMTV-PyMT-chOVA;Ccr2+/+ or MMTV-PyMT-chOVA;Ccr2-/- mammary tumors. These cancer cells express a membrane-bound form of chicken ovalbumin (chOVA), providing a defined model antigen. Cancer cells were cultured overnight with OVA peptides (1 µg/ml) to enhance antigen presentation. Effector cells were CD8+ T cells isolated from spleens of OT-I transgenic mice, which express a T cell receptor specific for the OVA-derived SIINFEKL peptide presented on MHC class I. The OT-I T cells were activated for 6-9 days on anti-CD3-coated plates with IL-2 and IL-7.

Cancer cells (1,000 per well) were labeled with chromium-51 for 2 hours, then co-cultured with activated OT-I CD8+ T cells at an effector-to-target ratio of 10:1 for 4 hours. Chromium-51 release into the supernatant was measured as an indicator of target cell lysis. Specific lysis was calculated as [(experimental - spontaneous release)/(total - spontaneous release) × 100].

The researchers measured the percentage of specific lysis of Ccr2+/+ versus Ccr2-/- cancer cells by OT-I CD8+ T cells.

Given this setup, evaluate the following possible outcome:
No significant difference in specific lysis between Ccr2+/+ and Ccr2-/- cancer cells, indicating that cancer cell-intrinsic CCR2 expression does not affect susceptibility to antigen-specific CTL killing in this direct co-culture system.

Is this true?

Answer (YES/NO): NO